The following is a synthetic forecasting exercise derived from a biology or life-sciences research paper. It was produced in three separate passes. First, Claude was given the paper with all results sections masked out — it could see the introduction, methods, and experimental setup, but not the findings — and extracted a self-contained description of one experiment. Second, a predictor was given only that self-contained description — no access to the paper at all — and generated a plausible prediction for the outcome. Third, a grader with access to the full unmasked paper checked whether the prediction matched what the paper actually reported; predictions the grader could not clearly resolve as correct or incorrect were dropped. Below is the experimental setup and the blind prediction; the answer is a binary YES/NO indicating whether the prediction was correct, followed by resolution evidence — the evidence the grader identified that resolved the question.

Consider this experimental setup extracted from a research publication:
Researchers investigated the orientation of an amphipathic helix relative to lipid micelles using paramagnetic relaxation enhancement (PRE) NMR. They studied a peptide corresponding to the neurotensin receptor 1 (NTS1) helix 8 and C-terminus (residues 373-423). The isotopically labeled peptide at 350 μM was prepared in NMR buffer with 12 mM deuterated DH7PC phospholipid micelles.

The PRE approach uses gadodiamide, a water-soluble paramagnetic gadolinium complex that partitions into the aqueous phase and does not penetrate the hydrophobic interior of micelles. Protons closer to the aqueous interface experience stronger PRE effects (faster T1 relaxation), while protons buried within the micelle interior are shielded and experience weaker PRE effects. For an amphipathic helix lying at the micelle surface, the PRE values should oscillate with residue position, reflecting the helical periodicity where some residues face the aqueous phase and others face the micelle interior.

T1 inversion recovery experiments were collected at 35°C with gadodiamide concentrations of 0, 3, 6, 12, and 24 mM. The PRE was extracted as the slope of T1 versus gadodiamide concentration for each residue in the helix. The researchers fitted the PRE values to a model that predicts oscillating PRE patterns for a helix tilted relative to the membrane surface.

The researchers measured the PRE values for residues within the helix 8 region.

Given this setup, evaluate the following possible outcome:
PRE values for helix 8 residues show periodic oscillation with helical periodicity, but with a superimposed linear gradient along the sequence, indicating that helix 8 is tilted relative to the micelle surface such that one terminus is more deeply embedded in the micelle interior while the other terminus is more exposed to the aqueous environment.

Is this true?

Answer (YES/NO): YES